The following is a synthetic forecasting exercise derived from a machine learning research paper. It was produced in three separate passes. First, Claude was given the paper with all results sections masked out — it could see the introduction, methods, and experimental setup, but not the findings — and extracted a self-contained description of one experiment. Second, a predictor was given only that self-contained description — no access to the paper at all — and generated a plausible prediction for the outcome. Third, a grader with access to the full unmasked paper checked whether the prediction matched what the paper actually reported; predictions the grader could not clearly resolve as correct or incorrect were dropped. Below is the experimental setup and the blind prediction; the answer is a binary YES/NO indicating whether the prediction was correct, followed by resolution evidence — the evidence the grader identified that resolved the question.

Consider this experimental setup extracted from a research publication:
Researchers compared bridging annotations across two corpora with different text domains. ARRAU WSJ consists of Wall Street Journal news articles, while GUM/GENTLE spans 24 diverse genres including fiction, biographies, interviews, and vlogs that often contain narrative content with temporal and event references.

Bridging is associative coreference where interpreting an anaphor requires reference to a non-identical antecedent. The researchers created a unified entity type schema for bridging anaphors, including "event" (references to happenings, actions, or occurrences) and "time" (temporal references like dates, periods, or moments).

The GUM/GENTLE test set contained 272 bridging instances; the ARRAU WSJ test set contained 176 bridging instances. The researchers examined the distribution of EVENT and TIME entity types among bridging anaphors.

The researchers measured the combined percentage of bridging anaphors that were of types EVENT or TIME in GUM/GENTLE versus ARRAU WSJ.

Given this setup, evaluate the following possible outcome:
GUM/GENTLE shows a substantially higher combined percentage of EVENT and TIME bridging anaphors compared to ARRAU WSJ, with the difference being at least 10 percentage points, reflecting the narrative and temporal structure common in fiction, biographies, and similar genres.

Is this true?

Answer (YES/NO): YES